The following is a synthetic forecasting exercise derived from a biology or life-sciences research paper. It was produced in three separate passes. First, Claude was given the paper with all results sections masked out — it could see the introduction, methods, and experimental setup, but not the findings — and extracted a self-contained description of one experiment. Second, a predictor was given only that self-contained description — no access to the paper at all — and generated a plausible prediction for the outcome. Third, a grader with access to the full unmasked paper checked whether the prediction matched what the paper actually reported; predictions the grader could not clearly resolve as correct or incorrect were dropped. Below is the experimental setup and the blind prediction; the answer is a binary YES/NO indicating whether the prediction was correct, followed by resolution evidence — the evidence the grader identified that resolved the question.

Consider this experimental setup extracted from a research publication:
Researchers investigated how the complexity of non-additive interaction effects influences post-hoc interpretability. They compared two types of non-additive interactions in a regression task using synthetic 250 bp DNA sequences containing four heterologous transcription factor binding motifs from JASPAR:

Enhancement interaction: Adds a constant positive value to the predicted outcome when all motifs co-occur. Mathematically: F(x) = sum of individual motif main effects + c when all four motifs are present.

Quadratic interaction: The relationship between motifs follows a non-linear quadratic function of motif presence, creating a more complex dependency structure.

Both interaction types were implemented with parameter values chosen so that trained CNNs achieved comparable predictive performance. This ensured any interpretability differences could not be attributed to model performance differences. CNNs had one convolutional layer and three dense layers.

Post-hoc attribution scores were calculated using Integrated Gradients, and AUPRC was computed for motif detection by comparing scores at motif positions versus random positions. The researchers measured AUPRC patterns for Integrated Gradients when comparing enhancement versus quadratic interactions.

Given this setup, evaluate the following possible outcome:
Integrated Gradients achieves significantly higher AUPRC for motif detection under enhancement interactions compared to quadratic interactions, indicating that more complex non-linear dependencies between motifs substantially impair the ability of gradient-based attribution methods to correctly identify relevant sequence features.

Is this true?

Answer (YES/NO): NO